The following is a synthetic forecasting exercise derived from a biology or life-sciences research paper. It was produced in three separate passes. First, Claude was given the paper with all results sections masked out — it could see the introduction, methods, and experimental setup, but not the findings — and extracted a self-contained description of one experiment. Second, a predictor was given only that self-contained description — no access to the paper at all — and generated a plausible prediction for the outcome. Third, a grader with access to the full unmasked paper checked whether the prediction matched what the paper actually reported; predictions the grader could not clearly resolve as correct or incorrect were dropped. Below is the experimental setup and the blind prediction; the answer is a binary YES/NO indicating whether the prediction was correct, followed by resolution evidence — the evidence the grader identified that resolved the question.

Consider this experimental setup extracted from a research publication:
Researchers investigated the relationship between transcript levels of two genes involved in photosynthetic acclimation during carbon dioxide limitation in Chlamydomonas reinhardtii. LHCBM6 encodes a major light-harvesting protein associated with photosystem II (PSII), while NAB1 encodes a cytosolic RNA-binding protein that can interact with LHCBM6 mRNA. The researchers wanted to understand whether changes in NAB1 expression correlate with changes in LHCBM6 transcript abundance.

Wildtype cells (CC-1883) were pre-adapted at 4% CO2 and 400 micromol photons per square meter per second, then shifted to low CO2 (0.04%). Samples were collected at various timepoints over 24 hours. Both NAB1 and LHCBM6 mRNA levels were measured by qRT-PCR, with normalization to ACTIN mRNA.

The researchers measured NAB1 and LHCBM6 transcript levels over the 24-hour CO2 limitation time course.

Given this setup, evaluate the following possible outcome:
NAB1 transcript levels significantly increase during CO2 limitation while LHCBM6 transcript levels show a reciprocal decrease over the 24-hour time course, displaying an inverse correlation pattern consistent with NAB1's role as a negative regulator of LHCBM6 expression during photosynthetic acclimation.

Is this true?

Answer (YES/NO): NO